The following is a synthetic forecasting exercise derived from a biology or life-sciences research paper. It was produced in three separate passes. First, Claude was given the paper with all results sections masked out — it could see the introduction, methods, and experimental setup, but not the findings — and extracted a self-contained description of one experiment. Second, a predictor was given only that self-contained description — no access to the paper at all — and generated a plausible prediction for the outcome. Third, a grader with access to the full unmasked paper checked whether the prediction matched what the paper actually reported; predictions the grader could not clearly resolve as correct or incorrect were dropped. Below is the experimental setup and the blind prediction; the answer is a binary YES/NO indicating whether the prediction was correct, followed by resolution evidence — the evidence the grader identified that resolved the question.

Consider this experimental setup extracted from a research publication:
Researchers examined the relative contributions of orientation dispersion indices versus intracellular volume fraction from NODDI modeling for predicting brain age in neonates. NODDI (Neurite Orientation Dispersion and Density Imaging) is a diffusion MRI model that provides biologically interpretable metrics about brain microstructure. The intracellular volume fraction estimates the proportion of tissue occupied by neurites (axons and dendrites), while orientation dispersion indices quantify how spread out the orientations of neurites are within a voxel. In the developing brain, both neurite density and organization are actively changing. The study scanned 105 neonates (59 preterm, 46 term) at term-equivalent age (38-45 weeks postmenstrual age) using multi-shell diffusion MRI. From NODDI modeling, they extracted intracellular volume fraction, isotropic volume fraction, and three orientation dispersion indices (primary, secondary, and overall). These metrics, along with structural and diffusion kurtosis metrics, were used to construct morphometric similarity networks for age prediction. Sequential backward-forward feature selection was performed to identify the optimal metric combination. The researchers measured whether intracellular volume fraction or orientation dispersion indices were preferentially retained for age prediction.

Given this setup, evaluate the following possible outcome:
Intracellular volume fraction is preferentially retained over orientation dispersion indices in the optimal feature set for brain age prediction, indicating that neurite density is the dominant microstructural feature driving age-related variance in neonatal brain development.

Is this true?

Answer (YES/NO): NO